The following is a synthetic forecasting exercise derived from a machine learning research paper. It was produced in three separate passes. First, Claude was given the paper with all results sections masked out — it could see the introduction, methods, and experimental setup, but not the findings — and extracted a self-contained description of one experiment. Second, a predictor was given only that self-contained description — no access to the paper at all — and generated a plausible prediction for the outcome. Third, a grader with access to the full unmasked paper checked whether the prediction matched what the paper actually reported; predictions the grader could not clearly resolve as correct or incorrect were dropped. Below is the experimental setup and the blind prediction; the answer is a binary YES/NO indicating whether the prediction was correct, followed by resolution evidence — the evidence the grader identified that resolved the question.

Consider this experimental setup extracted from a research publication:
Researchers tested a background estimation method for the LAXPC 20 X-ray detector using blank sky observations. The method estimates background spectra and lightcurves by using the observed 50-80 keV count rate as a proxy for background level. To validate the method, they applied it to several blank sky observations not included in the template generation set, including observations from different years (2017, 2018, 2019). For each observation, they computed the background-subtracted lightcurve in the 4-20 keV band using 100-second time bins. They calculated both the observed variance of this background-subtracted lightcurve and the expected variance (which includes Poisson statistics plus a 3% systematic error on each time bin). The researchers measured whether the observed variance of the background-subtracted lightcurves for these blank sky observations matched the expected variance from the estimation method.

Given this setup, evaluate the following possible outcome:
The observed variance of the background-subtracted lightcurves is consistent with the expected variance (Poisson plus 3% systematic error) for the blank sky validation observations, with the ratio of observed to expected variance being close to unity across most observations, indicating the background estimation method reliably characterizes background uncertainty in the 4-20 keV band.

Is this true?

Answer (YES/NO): YES